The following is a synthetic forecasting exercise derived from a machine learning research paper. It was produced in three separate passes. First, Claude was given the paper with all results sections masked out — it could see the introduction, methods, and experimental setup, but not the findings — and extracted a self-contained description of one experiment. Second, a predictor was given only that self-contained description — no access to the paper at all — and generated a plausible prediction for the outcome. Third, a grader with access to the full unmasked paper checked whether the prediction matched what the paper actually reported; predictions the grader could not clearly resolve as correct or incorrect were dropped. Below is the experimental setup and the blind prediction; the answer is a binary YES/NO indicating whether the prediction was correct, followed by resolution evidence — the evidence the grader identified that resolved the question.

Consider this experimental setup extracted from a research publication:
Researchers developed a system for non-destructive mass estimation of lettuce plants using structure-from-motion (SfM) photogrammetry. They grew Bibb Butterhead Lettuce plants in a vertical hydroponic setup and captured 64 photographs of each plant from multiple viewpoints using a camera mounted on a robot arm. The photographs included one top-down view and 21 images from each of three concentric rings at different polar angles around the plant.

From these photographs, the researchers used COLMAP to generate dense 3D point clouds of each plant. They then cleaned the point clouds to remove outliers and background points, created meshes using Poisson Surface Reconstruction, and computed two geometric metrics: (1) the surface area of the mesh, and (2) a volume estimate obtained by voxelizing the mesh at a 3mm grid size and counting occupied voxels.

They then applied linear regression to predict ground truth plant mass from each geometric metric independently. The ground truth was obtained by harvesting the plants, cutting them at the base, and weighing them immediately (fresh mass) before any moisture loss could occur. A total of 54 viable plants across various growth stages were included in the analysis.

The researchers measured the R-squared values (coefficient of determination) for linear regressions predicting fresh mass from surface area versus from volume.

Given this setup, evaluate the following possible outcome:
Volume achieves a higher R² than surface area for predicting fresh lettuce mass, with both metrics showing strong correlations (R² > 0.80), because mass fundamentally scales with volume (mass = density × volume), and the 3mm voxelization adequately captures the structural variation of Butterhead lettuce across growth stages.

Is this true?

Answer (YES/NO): NO